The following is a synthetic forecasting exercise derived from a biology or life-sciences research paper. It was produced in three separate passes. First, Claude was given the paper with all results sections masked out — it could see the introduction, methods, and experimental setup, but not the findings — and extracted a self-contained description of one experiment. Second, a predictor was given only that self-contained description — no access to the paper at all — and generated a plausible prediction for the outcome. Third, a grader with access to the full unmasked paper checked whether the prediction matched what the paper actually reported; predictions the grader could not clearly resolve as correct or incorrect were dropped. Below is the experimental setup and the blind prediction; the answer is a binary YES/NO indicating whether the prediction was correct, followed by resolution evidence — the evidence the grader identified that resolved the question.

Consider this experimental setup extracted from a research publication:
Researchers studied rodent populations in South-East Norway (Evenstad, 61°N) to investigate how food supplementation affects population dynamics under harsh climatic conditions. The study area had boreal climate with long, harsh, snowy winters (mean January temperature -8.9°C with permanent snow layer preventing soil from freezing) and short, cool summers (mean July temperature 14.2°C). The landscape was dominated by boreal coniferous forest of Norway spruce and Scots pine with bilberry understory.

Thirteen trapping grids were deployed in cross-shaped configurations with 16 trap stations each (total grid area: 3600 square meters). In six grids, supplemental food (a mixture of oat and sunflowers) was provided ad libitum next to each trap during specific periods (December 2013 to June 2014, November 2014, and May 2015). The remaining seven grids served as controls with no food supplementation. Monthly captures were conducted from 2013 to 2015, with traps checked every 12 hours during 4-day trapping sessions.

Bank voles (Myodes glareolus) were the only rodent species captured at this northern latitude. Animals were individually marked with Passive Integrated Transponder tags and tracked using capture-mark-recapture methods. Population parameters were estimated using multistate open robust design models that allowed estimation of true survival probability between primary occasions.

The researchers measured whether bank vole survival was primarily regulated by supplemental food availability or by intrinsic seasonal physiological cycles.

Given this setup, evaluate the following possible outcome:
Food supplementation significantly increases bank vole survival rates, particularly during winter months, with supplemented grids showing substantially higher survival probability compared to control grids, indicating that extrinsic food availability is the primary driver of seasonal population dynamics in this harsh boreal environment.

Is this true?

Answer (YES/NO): NO